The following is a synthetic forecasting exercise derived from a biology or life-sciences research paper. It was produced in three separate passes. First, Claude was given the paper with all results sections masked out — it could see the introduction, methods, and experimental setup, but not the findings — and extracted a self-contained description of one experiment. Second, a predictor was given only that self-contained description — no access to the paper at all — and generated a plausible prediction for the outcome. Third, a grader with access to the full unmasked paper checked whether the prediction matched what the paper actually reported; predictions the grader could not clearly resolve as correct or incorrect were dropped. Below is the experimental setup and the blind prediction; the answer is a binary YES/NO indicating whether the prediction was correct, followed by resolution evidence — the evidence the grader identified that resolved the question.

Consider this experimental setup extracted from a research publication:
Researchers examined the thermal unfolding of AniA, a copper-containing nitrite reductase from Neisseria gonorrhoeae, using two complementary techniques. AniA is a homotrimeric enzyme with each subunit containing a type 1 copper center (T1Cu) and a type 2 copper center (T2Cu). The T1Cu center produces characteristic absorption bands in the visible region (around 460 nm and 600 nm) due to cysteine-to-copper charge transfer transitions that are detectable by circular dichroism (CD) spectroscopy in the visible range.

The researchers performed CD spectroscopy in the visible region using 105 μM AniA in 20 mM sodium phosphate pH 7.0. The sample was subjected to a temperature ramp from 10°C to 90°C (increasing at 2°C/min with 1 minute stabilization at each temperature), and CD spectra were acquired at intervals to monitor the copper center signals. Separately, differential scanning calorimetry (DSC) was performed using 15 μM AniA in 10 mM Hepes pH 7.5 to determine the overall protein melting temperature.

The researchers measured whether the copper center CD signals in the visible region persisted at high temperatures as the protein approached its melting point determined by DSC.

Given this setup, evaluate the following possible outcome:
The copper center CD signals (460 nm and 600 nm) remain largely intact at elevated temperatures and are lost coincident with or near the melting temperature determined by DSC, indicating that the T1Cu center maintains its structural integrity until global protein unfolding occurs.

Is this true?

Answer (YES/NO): YES